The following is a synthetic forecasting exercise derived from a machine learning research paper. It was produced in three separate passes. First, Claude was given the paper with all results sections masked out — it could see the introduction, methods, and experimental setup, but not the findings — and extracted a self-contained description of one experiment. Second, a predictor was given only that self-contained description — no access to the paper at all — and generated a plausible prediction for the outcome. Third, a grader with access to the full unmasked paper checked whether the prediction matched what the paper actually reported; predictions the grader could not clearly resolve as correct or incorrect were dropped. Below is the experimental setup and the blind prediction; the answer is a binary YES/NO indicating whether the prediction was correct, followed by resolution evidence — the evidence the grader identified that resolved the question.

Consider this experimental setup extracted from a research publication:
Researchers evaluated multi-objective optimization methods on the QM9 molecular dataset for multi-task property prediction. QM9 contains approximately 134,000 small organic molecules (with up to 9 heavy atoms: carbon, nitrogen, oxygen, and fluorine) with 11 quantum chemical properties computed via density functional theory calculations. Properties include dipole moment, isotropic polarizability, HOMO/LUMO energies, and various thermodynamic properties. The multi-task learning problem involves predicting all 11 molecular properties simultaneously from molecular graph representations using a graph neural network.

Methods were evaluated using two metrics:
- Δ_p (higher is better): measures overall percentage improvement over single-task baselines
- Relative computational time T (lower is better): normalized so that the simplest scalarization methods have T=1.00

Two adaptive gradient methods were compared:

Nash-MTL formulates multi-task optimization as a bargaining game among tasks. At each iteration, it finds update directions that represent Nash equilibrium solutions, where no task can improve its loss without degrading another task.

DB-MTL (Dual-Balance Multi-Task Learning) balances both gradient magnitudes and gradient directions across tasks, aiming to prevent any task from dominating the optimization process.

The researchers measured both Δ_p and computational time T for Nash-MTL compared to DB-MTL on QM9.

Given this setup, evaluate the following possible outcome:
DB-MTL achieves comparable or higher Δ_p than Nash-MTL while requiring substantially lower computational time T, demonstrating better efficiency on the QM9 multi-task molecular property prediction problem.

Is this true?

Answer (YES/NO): YES